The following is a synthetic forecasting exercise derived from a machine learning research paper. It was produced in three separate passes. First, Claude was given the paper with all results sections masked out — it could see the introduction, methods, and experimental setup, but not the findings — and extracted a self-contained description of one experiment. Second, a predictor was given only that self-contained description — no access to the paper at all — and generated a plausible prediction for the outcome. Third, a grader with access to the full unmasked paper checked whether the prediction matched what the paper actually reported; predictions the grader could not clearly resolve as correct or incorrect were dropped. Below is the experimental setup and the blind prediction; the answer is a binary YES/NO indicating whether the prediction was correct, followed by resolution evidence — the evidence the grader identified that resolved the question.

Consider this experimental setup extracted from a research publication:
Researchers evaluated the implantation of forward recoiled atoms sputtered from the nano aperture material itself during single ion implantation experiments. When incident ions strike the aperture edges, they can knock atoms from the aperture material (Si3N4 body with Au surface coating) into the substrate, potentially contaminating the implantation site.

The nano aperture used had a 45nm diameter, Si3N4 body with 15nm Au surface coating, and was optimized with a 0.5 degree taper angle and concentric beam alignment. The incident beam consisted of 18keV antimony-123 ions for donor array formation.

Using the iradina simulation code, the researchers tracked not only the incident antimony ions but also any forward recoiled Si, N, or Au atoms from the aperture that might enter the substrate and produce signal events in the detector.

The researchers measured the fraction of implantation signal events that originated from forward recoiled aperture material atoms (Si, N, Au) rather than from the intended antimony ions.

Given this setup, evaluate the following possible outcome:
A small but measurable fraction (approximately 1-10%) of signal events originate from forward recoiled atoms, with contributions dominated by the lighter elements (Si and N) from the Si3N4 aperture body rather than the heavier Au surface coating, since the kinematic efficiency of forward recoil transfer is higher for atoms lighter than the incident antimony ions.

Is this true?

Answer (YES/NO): NO